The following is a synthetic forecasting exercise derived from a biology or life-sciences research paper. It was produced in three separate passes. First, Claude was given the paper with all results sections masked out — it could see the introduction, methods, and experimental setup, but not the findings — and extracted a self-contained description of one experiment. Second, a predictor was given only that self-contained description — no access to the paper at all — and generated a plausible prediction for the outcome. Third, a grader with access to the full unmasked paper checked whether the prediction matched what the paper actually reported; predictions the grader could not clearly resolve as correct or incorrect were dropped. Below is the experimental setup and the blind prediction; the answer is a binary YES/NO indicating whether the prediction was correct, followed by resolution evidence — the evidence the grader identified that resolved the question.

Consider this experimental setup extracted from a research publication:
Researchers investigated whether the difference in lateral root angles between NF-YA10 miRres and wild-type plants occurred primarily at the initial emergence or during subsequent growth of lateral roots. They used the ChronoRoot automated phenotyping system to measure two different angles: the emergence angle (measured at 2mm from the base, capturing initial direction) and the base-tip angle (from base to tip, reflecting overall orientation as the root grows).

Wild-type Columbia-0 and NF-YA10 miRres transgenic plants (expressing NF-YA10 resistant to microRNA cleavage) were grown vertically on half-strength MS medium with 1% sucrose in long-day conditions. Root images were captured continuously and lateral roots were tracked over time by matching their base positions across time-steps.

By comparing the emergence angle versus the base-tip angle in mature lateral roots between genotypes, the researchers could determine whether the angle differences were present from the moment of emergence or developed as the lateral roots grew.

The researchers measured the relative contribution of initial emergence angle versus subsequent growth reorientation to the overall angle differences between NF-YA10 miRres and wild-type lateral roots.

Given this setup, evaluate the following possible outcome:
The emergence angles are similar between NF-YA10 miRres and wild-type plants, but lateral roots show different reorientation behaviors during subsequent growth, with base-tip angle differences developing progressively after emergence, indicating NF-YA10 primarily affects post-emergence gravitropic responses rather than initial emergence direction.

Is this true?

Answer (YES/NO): NO